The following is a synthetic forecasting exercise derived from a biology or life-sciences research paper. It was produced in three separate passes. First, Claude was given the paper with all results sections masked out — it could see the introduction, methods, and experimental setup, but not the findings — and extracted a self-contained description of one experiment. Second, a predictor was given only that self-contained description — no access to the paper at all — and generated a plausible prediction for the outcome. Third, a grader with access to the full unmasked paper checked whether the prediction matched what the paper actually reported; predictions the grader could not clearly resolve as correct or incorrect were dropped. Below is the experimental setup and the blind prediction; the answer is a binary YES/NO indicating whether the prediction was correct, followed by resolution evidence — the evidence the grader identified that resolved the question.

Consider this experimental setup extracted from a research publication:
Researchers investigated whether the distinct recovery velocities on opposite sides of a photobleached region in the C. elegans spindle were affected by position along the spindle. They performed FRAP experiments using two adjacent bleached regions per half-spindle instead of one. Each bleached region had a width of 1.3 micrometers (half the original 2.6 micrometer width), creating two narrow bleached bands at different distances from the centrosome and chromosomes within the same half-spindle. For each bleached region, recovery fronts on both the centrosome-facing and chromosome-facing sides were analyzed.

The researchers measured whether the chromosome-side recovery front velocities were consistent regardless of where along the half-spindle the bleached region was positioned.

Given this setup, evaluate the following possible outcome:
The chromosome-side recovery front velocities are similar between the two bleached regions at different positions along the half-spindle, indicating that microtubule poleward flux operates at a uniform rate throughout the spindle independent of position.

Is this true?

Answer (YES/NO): NO